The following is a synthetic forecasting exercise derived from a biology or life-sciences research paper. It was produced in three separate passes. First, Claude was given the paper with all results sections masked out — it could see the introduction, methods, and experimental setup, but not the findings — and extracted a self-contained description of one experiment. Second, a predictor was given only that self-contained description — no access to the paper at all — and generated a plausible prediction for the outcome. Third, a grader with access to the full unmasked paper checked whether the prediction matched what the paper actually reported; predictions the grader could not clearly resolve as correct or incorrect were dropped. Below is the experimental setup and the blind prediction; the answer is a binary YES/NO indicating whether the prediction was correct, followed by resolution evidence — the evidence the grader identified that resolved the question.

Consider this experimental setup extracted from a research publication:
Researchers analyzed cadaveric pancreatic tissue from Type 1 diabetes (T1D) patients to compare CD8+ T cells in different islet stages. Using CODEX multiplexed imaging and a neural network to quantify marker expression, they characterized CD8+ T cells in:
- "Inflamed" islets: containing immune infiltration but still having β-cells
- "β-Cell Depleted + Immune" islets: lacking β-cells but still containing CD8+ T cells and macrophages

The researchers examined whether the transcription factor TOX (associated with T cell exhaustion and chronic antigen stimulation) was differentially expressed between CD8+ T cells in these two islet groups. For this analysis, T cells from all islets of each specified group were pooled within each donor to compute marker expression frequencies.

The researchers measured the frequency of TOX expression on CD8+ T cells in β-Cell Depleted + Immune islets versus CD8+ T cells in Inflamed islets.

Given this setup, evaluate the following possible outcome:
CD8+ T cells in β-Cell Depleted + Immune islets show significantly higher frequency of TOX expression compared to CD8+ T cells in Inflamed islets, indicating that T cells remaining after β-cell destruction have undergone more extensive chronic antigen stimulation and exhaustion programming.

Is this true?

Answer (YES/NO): YES